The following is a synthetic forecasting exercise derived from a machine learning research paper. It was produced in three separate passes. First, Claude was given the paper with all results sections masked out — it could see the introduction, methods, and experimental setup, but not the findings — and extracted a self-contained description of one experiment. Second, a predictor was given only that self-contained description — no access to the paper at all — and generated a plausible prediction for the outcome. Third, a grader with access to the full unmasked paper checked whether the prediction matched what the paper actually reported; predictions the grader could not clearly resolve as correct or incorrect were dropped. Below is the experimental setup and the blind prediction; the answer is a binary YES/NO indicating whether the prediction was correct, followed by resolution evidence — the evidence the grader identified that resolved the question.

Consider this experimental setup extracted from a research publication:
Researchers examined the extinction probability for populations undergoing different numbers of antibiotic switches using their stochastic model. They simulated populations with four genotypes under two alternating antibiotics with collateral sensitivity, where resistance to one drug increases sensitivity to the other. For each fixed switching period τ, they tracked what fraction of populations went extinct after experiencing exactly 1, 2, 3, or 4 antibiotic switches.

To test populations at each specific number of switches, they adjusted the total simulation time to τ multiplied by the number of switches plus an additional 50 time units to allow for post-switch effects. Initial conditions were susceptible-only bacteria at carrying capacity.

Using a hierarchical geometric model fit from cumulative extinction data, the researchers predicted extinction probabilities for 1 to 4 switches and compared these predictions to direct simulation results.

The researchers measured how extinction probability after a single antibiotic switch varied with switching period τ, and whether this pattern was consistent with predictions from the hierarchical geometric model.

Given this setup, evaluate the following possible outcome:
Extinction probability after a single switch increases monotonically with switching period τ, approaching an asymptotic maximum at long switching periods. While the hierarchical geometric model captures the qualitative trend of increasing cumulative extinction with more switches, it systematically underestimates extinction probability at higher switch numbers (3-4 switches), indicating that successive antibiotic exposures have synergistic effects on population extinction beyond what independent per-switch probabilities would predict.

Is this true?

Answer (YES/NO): NO